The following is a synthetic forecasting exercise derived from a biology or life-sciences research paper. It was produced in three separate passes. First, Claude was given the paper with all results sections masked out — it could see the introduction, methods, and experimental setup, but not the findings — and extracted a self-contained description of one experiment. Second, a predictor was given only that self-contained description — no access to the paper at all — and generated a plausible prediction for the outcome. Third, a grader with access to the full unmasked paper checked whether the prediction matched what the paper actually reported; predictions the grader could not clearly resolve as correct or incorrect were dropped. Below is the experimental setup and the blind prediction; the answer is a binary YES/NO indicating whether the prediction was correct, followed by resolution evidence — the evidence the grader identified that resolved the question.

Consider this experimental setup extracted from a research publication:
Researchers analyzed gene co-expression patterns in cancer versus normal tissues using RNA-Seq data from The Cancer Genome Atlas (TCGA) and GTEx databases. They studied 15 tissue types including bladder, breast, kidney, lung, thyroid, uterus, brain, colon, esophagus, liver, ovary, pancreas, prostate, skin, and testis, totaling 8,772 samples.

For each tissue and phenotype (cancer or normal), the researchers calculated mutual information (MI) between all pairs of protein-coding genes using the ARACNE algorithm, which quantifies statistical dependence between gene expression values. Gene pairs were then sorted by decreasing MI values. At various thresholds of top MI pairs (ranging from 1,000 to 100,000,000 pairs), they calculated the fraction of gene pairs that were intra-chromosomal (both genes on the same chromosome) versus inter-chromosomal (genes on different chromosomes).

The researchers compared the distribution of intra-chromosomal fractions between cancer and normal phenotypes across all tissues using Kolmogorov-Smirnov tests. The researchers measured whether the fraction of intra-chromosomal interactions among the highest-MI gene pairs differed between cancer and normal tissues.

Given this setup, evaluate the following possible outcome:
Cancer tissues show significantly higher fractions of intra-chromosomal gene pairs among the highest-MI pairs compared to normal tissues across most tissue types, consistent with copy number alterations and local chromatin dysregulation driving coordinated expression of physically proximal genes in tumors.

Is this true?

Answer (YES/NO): NO